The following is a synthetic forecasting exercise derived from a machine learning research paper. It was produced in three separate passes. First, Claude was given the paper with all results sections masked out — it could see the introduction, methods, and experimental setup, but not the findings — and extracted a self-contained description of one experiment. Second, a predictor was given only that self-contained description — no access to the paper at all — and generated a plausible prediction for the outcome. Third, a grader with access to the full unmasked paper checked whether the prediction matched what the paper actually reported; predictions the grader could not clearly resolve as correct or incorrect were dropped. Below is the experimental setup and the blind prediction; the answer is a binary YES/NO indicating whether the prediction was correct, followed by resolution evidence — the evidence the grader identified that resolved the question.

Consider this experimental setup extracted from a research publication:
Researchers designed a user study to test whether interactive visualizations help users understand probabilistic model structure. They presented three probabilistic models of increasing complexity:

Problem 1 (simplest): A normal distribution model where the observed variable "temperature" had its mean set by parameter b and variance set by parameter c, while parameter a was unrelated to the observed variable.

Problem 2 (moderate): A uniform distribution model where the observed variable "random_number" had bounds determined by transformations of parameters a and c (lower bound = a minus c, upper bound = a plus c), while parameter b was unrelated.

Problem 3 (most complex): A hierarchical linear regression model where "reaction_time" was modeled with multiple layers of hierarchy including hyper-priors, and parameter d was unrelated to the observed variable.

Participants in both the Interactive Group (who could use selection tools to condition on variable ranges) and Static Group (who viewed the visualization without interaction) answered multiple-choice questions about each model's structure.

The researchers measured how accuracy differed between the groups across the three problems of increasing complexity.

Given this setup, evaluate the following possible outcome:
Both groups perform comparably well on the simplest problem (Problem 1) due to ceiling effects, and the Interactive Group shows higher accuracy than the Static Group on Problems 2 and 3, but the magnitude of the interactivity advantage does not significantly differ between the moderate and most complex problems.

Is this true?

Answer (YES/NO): NO